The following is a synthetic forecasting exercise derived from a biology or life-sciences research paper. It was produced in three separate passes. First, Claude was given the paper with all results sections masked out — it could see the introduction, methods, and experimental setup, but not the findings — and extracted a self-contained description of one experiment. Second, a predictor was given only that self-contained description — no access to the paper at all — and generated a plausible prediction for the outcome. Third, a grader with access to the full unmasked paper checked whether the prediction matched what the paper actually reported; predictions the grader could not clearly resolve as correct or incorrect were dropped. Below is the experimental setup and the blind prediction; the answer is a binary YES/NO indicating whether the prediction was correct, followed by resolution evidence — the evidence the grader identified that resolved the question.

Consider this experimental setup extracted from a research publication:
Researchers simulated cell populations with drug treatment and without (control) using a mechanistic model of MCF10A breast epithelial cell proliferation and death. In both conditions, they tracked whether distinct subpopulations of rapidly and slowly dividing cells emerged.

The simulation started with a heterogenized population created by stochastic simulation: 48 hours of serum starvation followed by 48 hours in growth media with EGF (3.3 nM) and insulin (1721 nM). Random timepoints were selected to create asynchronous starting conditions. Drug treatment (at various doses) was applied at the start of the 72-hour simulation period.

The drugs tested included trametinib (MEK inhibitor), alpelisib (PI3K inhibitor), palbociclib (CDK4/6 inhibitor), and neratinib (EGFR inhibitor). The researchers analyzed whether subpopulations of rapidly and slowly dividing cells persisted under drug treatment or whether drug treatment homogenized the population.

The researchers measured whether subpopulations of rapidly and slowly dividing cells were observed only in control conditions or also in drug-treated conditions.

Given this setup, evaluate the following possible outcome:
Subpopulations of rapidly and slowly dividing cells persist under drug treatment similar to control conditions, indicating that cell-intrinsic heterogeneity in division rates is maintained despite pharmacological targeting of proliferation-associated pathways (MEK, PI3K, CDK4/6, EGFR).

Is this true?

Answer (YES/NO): YES